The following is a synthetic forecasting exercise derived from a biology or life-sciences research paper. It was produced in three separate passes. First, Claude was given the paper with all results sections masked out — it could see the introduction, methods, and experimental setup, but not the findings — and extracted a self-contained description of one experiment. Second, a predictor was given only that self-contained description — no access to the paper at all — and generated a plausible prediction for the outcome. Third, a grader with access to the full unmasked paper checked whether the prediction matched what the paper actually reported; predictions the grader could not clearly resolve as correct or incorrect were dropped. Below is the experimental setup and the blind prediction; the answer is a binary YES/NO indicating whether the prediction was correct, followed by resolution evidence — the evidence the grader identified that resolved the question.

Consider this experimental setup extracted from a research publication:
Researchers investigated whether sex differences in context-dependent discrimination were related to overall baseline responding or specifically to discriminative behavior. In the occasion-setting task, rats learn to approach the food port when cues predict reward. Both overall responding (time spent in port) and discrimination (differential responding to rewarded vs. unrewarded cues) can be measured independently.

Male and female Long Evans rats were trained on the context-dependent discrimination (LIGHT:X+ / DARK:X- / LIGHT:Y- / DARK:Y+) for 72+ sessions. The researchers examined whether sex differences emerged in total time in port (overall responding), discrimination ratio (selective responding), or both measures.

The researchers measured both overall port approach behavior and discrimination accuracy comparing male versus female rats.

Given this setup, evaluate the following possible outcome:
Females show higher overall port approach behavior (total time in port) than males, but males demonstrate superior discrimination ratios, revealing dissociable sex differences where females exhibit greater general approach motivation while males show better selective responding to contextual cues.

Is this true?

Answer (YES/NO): YES